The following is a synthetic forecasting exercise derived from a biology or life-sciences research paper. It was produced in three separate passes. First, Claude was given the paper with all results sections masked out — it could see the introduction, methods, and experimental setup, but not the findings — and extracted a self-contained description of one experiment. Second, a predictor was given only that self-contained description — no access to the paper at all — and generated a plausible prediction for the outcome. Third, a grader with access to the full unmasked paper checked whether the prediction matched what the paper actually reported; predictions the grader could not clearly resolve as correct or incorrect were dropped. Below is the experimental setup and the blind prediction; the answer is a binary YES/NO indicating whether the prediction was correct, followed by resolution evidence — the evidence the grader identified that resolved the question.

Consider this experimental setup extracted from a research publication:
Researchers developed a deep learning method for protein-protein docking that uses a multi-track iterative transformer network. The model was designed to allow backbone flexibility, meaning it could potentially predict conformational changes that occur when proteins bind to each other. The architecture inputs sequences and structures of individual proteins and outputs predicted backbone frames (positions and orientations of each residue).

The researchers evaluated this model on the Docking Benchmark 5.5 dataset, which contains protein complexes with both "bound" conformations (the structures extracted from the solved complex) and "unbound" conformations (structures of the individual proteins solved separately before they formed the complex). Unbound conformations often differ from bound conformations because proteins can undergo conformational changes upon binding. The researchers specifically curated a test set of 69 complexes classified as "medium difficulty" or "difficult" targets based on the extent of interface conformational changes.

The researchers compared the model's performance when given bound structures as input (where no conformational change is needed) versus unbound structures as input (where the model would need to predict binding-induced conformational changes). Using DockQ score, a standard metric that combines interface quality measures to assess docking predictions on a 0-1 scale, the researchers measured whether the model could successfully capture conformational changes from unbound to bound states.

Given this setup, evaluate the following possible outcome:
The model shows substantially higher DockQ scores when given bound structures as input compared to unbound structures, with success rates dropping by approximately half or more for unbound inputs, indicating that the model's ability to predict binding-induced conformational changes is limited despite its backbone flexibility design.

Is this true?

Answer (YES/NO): YES